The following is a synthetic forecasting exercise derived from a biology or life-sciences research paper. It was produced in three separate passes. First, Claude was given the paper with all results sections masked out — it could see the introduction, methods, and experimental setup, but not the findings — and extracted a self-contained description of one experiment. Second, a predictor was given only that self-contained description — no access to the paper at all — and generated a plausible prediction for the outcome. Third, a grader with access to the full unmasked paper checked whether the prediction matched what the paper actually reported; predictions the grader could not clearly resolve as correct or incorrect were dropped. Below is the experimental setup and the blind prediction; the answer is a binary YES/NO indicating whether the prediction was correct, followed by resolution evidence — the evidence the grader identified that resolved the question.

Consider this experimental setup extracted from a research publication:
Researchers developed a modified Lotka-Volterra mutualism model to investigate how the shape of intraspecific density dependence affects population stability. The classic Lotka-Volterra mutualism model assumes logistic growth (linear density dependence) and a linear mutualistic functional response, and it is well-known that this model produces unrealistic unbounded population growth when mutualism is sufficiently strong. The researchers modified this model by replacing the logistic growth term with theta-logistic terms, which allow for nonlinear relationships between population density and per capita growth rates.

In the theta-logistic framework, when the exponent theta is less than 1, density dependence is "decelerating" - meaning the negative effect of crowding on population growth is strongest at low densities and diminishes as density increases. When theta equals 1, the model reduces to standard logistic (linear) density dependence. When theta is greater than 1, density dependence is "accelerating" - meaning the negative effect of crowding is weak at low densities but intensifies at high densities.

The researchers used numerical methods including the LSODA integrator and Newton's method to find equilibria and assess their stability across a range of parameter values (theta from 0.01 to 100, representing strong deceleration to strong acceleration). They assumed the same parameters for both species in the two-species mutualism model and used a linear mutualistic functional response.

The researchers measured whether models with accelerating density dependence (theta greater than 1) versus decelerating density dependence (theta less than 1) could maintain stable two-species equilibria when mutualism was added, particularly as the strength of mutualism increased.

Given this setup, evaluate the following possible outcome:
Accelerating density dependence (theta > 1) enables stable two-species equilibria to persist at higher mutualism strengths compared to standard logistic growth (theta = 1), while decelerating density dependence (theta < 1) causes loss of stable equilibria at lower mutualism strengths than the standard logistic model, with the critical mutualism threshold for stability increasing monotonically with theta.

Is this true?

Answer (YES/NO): YES